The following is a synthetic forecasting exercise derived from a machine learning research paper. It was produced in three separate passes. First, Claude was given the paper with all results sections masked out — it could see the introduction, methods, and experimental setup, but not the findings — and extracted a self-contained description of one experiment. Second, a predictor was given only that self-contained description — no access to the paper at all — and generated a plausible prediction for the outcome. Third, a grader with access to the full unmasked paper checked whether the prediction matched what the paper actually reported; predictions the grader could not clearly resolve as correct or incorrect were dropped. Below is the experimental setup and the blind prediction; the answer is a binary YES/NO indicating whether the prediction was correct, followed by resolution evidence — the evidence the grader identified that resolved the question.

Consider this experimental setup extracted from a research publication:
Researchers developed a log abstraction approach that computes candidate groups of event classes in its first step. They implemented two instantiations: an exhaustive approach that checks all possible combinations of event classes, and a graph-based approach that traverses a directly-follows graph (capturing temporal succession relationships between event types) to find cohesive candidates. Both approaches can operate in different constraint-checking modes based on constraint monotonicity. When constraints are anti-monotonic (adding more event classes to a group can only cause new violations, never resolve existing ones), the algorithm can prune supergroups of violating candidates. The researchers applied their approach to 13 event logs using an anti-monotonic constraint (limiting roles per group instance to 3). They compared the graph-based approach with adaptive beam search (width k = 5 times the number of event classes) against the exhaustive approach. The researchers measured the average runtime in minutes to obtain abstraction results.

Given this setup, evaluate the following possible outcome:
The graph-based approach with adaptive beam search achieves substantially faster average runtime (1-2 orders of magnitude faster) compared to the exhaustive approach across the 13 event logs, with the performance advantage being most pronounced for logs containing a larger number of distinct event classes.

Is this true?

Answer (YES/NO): NO